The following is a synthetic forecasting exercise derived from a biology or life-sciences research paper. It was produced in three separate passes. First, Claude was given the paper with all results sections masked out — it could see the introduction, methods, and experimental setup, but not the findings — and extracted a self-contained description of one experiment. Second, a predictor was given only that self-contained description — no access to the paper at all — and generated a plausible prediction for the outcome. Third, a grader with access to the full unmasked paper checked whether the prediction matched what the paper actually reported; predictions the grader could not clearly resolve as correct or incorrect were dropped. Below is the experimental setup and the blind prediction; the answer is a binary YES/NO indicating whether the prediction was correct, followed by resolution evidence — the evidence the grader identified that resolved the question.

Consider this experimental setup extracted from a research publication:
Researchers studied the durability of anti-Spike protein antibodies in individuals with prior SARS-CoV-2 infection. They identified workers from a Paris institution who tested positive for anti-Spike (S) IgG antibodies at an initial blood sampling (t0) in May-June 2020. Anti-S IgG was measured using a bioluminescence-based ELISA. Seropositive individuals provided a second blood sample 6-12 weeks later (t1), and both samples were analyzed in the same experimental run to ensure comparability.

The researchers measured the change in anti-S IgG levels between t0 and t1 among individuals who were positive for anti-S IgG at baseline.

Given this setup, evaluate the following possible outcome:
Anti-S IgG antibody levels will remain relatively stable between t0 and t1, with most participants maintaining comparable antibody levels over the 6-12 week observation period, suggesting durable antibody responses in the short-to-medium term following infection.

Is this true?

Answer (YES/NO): NO